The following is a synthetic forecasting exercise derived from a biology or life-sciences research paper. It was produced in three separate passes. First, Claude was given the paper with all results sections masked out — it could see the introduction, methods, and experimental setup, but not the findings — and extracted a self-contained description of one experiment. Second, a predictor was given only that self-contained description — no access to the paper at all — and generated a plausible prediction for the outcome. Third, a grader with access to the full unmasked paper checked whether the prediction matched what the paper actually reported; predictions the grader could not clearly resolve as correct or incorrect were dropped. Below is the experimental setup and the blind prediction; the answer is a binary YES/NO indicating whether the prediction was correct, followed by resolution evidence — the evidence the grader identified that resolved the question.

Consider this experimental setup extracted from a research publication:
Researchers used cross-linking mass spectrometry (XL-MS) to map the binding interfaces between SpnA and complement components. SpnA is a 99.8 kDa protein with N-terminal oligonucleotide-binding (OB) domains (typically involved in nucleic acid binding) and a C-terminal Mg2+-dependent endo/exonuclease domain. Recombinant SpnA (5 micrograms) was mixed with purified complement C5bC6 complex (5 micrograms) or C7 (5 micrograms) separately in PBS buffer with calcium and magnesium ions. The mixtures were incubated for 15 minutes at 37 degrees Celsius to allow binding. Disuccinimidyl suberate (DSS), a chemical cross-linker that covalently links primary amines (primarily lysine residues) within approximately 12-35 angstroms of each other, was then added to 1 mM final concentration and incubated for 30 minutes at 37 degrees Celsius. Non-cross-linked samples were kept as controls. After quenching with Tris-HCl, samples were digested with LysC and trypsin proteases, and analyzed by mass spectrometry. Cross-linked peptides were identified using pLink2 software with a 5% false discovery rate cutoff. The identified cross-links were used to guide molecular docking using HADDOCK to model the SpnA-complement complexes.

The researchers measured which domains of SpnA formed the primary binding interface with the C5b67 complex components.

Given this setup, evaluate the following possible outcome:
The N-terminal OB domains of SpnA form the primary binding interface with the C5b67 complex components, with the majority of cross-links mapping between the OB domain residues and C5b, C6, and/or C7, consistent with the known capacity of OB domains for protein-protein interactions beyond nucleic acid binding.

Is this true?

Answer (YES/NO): NO